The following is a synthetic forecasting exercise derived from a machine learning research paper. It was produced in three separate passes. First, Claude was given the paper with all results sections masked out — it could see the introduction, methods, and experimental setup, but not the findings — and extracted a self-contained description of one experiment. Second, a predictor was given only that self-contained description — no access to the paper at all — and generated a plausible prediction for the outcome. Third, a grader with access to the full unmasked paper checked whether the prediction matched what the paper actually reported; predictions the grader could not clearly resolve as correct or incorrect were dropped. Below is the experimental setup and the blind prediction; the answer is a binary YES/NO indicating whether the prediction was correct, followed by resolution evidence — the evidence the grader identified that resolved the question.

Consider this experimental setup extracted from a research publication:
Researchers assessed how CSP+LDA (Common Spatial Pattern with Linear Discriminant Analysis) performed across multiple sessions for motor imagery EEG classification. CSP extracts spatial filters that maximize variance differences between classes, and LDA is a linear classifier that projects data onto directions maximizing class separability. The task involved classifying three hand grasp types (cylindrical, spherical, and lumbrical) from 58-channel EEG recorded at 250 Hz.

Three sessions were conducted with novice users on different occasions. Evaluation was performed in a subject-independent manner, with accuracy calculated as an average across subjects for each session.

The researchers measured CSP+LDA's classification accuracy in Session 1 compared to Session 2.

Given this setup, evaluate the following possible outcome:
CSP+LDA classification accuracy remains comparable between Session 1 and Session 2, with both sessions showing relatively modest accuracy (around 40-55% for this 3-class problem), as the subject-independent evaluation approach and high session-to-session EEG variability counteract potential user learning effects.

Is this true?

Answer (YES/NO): NO